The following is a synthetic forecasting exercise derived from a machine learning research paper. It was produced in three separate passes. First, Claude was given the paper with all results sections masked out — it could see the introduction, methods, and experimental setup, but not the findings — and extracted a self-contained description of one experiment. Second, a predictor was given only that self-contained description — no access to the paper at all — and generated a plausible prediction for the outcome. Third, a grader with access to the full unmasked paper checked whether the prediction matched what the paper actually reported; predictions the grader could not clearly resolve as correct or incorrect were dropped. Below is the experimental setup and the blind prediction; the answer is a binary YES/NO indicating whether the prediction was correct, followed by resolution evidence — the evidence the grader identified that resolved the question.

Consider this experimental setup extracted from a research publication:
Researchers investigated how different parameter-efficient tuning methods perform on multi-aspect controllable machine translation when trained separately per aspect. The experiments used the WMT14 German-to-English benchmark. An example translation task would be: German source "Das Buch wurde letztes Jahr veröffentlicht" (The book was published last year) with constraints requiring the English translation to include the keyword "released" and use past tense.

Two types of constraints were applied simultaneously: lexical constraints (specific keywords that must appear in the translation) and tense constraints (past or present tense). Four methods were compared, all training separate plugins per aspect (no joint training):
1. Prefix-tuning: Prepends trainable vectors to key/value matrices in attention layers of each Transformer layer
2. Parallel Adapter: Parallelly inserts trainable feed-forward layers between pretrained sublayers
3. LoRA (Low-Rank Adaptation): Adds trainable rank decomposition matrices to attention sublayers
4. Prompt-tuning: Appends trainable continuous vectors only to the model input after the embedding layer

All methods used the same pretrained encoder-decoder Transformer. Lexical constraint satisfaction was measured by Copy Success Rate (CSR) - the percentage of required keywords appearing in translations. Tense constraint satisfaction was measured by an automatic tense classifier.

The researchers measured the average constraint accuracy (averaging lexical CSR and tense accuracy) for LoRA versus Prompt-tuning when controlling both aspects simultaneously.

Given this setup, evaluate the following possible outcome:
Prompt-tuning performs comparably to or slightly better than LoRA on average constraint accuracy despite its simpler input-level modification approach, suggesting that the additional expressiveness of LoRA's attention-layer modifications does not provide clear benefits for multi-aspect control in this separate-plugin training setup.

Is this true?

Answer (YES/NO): NO